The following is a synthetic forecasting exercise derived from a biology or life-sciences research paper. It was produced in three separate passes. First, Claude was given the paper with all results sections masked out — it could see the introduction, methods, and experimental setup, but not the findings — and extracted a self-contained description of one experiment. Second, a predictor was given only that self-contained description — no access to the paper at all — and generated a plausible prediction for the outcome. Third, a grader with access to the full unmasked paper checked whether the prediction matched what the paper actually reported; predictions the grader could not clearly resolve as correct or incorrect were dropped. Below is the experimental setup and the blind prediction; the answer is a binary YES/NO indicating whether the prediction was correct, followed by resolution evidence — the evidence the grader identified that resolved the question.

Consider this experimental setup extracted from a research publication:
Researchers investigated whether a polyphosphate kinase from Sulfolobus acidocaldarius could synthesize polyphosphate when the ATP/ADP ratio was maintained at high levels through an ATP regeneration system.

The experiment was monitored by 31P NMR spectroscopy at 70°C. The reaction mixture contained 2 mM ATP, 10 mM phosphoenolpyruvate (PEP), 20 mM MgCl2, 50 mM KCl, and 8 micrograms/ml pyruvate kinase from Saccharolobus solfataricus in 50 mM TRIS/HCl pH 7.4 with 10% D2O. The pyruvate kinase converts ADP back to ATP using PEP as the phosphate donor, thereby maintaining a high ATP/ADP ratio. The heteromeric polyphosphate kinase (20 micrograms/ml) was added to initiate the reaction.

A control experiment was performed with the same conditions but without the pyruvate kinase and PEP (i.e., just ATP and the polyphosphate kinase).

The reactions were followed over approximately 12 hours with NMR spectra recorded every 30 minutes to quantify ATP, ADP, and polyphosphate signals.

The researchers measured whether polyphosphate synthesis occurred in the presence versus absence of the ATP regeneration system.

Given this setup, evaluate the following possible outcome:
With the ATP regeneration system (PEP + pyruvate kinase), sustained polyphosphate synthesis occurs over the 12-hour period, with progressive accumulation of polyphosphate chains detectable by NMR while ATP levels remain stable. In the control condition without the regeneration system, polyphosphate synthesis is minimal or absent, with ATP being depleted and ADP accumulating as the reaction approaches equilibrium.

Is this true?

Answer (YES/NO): NO